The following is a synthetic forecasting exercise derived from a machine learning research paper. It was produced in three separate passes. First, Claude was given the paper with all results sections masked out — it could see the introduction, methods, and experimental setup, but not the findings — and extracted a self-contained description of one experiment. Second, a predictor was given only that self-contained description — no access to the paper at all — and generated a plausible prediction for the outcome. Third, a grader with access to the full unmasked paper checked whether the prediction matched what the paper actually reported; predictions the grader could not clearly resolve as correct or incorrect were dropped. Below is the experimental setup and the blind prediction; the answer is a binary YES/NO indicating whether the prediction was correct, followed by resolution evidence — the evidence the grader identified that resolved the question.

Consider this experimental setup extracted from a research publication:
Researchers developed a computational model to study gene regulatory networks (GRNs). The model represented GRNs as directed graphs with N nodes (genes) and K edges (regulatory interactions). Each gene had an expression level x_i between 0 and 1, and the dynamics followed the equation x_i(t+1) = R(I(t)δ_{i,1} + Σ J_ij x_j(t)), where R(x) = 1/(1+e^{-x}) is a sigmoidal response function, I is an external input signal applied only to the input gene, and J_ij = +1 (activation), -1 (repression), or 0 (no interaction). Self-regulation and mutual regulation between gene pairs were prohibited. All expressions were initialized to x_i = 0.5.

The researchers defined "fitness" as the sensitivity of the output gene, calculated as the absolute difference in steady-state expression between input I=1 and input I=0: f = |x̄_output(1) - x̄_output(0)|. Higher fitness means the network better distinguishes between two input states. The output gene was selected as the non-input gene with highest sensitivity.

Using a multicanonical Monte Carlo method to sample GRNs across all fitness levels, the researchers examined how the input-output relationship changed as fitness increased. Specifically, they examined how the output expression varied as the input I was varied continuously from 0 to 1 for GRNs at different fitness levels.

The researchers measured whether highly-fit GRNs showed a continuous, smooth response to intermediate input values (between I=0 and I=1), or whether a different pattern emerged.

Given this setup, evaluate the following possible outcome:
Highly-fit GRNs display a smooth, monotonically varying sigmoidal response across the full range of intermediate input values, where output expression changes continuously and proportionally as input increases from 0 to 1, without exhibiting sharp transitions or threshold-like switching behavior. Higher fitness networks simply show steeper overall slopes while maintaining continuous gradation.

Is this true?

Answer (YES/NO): NO